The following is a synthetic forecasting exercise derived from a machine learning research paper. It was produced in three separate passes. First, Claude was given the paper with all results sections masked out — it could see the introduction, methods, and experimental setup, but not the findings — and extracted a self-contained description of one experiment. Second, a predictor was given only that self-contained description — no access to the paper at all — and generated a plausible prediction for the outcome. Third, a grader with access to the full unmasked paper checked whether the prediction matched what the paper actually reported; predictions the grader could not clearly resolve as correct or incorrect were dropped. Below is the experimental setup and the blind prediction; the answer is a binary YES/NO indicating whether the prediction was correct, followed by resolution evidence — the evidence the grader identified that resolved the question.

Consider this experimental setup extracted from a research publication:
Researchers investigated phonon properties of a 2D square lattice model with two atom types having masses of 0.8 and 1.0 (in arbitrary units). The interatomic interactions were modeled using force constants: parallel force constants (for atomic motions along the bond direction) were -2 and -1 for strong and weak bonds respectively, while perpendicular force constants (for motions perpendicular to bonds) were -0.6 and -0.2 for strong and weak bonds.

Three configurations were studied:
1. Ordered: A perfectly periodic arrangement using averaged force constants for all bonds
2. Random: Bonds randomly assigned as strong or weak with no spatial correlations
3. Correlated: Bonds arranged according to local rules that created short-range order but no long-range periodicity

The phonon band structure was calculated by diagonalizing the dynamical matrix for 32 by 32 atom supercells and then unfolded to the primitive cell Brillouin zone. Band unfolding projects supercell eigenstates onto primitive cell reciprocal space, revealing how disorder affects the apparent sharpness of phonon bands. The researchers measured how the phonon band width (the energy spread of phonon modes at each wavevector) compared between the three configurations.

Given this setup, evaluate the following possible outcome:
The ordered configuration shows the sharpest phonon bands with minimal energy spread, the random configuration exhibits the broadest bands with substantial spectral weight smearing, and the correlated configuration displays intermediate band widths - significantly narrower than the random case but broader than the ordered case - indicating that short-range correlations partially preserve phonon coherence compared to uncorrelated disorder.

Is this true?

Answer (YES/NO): NO